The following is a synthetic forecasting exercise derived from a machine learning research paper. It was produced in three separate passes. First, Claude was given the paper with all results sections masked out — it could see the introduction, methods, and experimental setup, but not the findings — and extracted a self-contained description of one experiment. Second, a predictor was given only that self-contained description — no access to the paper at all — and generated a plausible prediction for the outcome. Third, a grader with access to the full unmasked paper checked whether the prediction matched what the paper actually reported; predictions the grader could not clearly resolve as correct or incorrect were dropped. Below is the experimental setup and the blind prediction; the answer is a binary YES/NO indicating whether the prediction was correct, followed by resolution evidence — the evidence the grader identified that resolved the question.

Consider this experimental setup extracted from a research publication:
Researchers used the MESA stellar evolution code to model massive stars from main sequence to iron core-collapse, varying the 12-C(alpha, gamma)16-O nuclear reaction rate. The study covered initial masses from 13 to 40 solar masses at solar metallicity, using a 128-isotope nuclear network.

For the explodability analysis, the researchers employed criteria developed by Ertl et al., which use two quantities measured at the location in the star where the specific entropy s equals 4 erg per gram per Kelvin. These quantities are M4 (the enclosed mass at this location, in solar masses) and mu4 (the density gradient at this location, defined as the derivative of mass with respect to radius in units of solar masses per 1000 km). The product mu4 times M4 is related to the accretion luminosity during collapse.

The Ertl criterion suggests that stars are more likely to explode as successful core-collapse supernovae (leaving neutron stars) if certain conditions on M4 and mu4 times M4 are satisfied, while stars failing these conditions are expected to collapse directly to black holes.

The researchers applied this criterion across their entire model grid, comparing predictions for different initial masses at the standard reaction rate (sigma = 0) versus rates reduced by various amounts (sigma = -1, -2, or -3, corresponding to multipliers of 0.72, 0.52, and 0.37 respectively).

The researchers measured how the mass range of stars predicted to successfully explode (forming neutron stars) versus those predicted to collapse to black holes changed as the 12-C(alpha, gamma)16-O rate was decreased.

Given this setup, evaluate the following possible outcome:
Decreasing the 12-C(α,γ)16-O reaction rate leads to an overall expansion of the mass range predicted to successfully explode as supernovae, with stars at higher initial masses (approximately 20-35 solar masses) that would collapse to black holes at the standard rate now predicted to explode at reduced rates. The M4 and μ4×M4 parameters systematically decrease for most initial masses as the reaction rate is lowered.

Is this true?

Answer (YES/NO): YES